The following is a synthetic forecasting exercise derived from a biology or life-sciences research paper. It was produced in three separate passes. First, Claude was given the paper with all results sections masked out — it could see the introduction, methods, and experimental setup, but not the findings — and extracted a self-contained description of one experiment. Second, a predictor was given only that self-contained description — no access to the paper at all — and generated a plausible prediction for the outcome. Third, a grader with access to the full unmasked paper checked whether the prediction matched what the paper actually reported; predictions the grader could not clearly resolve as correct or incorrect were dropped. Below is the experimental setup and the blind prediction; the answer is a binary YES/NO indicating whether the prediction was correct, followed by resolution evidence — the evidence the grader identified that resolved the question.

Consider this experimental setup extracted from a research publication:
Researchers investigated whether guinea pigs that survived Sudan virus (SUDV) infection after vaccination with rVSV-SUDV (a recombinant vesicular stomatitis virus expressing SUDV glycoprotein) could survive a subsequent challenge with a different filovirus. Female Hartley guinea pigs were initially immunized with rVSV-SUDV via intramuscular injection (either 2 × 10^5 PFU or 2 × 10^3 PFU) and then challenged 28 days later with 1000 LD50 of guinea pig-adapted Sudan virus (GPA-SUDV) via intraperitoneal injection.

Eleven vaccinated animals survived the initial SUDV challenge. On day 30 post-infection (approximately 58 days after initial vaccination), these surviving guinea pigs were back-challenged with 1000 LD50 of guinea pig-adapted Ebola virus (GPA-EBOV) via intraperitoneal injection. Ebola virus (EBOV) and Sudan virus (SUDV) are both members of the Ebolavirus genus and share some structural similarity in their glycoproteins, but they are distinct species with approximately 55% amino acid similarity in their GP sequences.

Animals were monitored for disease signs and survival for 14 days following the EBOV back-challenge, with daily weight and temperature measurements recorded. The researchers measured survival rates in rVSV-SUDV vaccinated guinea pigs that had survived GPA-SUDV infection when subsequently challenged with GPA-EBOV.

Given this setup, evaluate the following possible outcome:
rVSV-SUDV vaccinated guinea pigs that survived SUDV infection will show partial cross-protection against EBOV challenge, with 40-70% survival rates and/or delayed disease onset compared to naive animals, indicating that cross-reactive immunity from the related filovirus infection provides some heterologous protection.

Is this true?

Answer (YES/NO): NO